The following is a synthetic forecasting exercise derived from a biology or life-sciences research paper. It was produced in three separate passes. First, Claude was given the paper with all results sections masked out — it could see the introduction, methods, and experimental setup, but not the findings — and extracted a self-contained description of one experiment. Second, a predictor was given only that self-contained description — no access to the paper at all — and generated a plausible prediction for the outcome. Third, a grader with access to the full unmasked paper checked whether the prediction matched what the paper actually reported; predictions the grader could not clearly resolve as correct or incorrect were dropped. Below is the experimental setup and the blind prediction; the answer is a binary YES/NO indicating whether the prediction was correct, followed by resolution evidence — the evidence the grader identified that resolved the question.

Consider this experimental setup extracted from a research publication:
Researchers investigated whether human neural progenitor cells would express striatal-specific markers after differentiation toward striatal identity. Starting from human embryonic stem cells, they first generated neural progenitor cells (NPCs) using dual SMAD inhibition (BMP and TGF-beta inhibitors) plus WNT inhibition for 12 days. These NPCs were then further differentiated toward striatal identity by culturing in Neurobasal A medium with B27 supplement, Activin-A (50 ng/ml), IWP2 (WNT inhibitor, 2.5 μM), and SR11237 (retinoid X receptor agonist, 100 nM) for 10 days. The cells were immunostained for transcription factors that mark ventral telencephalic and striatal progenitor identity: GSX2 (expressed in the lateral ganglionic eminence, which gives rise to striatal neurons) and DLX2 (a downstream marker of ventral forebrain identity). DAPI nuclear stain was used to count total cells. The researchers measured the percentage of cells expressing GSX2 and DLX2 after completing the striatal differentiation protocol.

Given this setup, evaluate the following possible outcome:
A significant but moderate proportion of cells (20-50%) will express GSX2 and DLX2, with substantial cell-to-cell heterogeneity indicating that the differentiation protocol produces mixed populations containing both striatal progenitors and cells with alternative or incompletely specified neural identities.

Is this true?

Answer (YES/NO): NO